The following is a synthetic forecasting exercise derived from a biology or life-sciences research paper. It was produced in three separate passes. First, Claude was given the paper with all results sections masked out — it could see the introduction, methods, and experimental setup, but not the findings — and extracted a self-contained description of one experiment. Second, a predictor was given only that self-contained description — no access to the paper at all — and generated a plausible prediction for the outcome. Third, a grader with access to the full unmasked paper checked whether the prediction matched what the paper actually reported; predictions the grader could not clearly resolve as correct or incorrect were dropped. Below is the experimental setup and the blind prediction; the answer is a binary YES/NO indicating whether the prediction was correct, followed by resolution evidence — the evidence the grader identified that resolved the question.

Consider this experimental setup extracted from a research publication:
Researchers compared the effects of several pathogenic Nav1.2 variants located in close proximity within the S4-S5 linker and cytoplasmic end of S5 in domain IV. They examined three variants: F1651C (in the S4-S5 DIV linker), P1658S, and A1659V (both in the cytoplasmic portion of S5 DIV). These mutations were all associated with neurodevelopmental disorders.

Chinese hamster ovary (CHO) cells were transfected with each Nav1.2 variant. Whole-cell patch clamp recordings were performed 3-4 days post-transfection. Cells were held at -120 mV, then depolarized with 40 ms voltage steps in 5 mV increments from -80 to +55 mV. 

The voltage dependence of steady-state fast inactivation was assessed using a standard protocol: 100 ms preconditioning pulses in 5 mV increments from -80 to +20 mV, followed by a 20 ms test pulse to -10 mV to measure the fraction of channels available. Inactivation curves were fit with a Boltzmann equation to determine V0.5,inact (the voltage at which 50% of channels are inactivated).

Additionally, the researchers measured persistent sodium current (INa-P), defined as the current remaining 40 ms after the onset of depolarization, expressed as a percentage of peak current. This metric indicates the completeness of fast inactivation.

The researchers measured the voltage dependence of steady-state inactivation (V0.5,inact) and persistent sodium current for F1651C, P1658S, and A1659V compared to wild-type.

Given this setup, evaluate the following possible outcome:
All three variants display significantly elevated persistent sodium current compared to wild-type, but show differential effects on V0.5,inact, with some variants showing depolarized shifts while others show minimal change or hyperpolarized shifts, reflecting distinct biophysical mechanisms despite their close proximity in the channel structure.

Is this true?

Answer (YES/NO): NO